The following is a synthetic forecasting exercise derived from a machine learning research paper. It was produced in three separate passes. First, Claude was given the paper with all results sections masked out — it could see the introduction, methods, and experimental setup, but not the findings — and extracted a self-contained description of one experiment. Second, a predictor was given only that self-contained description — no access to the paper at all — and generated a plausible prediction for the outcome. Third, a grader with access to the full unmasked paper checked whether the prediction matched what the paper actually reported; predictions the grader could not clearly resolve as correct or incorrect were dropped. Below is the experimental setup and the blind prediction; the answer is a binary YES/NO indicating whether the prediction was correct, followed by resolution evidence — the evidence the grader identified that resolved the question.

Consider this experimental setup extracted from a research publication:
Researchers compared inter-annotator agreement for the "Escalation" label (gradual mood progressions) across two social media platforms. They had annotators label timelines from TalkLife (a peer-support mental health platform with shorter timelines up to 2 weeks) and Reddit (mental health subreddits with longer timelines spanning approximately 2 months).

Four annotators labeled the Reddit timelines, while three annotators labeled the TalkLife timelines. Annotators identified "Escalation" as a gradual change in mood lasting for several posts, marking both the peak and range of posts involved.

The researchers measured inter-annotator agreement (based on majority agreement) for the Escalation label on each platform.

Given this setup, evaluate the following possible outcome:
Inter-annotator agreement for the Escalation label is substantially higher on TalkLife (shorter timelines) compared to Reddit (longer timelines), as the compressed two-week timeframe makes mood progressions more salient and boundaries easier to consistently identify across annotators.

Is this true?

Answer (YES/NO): YES